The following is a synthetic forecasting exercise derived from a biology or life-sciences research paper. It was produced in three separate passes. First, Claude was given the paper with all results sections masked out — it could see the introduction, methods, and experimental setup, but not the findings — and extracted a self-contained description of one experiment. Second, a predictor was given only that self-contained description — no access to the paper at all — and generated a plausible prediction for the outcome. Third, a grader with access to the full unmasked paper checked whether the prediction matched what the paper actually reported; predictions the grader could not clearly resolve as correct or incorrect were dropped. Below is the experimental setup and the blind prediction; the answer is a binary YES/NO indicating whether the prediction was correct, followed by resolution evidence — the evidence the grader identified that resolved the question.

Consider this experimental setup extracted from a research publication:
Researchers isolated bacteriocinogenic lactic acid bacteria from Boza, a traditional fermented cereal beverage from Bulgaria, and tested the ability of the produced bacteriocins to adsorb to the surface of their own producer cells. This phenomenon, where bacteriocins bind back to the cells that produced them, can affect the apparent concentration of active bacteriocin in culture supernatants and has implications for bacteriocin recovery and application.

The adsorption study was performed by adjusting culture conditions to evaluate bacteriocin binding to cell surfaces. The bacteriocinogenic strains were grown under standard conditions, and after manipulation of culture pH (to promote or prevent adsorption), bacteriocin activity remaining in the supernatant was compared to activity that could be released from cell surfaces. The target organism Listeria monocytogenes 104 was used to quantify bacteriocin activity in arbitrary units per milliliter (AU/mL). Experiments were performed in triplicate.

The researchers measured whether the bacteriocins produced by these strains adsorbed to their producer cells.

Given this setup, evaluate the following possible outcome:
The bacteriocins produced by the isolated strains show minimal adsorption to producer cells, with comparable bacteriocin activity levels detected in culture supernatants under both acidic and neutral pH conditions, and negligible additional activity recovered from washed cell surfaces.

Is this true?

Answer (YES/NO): YES